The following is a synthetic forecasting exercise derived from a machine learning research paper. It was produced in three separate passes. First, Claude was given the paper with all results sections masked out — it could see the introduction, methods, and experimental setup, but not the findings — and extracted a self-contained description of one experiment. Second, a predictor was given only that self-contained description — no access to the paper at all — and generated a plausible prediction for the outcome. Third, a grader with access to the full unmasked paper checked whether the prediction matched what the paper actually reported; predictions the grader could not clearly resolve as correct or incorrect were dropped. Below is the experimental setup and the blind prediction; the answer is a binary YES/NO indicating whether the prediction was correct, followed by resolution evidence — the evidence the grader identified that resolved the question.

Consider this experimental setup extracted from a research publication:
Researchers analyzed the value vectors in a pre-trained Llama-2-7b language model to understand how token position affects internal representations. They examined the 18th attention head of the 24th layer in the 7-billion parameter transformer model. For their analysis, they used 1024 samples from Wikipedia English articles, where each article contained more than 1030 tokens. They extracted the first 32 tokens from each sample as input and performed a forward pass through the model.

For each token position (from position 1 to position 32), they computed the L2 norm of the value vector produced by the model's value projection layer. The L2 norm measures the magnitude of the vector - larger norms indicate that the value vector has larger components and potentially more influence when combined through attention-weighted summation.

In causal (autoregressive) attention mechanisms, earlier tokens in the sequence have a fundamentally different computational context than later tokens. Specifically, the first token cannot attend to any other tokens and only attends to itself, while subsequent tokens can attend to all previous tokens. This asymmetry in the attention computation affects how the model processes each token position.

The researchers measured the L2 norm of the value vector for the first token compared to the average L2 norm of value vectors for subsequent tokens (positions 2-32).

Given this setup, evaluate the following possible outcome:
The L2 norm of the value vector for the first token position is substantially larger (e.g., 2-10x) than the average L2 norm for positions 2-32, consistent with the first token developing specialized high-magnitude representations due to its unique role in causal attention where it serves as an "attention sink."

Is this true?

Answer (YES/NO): NO